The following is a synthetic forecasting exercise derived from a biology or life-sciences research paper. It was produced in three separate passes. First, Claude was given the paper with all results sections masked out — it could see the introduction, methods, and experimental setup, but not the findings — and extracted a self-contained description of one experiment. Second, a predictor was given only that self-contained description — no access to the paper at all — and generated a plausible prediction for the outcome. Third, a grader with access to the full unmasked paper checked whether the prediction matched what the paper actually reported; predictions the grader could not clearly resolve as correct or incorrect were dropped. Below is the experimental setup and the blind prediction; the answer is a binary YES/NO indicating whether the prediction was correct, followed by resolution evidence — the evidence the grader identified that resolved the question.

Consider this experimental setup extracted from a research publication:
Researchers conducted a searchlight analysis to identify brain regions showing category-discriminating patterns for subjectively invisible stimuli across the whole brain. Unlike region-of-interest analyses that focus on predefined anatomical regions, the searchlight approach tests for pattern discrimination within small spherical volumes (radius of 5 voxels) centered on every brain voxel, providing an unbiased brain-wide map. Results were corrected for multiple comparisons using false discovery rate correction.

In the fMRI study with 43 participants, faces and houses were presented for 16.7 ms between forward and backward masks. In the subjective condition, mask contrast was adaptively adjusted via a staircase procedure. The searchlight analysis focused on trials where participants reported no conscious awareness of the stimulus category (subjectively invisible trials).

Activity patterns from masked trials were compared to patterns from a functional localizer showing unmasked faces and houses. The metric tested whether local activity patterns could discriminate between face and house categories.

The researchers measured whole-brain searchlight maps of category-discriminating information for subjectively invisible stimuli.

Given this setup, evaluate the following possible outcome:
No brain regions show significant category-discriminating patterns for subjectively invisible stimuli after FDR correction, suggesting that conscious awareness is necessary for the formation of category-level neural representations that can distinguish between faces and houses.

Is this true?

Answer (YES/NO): NO